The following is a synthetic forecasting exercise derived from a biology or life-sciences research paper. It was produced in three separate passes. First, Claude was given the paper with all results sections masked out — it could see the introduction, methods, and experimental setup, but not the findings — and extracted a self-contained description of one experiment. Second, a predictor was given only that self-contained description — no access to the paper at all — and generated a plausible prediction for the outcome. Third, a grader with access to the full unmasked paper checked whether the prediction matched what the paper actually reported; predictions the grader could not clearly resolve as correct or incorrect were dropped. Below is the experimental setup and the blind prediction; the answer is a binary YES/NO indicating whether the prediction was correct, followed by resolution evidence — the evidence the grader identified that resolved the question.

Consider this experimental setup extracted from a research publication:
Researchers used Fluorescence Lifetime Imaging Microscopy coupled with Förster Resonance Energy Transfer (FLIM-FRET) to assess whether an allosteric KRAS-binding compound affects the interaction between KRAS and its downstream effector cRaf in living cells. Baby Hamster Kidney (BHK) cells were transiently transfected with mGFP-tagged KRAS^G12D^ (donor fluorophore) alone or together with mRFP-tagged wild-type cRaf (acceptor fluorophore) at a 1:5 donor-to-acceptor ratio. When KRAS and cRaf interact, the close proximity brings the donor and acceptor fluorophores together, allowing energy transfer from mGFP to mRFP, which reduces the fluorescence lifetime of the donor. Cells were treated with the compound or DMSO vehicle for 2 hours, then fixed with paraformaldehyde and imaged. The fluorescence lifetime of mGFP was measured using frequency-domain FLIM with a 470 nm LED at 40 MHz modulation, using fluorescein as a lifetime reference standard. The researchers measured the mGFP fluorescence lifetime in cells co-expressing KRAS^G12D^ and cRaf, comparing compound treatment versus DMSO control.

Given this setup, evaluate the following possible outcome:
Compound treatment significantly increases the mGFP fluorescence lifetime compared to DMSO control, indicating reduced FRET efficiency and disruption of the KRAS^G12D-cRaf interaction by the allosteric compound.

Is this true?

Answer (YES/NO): YES